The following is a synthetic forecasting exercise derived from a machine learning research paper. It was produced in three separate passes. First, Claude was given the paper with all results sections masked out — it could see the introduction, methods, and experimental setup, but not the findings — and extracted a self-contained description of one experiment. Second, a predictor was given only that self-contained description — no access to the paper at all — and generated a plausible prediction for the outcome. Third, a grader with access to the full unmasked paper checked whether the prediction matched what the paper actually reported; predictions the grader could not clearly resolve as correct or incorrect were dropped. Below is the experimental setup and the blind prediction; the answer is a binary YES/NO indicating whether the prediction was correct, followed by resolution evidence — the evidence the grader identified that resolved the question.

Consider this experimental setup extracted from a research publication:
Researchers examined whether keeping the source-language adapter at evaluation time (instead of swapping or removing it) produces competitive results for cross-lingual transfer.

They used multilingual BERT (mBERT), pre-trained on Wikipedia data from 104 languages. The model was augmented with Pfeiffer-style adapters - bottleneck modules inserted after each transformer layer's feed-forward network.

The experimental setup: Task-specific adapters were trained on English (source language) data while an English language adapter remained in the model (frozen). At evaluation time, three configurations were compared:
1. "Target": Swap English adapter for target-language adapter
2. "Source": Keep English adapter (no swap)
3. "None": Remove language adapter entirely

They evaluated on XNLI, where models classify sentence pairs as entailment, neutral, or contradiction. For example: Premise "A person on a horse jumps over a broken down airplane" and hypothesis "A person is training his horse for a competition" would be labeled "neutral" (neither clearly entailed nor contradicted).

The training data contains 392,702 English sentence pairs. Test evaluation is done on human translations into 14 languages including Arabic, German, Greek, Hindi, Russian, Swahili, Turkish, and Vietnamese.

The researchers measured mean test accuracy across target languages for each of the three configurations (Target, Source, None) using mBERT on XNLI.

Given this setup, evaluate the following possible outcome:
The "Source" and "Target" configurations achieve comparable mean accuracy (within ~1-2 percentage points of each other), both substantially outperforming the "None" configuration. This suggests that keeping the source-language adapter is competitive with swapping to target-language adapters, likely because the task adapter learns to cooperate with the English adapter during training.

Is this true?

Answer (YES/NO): NO